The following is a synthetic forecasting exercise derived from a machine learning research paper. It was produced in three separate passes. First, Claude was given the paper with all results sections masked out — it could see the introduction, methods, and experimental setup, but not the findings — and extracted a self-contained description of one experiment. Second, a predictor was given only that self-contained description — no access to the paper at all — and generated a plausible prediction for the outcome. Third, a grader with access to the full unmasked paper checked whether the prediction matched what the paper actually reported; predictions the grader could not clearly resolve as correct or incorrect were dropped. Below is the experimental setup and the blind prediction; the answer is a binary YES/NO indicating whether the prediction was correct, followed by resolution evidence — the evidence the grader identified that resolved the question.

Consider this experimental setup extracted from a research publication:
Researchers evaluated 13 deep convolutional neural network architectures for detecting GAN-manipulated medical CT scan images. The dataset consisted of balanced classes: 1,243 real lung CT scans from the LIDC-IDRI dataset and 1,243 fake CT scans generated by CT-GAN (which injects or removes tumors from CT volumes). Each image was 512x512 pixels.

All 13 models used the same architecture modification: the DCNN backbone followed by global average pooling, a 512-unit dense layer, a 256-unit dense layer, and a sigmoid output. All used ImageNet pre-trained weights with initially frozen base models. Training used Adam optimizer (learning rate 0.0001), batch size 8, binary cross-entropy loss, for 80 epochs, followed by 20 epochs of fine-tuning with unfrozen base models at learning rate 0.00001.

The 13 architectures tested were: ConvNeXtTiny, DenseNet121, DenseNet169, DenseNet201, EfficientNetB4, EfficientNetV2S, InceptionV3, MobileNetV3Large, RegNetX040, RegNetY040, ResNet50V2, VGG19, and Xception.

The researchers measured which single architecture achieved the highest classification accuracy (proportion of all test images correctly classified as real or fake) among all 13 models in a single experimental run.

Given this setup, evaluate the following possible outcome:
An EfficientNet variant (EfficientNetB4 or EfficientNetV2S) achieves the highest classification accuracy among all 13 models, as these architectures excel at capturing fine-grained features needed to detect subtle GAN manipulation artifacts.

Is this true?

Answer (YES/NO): NO